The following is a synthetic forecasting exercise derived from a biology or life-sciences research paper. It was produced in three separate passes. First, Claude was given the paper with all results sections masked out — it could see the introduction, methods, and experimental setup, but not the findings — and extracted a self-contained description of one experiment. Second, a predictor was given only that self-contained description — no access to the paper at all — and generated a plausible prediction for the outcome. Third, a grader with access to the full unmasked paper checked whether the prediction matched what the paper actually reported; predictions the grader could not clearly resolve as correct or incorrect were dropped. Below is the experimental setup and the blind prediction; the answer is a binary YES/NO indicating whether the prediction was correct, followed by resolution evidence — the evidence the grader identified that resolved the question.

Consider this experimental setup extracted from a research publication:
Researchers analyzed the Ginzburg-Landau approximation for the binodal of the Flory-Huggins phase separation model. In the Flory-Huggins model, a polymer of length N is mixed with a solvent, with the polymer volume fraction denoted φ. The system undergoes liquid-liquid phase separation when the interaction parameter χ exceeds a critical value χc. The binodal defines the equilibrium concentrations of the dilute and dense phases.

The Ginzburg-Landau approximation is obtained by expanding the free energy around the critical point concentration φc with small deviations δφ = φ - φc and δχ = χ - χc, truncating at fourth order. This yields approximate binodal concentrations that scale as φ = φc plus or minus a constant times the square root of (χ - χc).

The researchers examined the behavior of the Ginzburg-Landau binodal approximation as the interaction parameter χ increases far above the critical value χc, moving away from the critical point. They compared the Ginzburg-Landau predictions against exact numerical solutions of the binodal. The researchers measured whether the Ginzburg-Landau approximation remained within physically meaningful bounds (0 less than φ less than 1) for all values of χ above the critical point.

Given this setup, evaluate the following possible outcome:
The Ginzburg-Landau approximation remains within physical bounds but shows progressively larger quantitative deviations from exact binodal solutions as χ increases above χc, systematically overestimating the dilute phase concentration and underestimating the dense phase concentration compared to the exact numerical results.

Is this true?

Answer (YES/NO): NO